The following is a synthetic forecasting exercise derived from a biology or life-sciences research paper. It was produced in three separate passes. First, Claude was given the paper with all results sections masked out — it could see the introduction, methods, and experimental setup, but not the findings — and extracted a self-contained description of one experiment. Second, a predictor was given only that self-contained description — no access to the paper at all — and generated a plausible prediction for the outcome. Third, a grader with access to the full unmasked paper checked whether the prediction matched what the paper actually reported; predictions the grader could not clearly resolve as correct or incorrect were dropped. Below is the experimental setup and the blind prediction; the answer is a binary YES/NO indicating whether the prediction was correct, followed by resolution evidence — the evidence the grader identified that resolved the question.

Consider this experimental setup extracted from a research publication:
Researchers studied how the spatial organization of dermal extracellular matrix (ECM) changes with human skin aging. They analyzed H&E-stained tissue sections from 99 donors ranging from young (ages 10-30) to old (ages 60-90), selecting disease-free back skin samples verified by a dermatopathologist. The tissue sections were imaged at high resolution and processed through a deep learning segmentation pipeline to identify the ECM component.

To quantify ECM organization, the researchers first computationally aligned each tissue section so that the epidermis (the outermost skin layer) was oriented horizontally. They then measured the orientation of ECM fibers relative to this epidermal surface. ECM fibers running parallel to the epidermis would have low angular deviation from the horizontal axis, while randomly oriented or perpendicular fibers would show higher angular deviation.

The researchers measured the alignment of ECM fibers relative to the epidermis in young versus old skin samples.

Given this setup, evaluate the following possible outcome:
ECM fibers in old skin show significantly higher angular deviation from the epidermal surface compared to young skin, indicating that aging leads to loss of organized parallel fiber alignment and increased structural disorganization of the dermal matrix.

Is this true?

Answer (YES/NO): NO